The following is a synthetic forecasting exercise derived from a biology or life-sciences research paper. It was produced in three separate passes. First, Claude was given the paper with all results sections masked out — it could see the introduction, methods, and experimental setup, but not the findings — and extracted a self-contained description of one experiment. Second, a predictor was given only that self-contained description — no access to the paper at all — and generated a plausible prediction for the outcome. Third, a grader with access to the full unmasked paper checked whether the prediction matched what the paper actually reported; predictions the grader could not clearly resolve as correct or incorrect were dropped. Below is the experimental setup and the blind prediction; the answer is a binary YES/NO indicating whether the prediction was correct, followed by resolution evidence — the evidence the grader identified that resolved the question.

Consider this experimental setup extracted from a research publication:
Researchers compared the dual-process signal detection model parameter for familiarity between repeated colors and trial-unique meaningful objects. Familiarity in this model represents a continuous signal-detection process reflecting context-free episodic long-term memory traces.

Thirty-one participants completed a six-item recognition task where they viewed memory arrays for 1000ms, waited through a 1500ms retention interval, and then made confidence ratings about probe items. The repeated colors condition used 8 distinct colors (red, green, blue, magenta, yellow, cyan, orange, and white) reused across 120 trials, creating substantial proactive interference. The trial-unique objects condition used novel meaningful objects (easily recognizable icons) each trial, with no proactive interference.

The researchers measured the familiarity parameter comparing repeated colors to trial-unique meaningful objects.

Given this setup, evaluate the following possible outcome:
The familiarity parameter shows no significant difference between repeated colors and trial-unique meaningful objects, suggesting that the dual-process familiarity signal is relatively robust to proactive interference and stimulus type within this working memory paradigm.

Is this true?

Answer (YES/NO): NO